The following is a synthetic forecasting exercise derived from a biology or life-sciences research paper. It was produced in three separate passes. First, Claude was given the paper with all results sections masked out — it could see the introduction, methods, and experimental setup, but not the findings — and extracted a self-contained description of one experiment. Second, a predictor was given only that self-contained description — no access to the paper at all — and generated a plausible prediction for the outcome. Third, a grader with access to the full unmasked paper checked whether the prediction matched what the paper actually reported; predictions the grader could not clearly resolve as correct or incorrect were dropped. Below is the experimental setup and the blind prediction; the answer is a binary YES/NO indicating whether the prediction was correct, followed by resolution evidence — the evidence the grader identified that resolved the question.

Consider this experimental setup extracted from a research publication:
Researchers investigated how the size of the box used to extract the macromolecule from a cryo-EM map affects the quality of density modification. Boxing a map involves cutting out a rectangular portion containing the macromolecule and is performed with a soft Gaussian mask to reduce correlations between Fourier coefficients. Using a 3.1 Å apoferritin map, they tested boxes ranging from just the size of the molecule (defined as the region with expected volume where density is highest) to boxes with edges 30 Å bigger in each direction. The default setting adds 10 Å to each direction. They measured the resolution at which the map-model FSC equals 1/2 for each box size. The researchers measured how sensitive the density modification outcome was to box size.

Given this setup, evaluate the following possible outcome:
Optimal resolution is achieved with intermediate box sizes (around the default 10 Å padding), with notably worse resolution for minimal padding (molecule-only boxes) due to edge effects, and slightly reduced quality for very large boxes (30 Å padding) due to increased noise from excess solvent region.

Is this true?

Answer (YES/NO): NO